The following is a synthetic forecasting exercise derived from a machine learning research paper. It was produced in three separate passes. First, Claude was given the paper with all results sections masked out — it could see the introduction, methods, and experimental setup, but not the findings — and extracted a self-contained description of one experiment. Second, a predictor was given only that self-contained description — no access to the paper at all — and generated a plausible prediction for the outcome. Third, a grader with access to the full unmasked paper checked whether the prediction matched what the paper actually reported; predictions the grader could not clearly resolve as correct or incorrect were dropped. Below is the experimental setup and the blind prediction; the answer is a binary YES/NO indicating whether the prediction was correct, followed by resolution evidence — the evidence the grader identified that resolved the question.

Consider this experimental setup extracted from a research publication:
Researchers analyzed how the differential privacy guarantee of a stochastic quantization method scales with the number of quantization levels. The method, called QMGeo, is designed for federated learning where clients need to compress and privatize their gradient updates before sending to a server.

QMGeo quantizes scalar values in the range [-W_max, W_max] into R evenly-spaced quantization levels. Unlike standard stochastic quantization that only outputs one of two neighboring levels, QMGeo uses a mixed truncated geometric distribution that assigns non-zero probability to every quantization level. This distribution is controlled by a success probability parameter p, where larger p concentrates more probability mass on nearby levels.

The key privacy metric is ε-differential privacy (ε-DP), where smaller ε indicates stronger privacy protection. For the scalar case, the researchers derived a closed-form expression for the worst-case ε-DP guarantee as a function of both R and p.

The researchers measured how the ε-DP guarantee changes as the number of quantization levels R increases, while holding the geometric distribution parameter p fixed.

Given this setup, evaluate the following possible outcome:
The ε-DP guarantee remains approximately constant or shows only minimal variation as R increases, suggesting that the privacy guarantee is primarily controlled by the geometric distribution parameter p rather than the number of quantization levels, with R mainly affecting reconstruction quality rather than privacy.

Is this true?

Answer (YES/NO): NO